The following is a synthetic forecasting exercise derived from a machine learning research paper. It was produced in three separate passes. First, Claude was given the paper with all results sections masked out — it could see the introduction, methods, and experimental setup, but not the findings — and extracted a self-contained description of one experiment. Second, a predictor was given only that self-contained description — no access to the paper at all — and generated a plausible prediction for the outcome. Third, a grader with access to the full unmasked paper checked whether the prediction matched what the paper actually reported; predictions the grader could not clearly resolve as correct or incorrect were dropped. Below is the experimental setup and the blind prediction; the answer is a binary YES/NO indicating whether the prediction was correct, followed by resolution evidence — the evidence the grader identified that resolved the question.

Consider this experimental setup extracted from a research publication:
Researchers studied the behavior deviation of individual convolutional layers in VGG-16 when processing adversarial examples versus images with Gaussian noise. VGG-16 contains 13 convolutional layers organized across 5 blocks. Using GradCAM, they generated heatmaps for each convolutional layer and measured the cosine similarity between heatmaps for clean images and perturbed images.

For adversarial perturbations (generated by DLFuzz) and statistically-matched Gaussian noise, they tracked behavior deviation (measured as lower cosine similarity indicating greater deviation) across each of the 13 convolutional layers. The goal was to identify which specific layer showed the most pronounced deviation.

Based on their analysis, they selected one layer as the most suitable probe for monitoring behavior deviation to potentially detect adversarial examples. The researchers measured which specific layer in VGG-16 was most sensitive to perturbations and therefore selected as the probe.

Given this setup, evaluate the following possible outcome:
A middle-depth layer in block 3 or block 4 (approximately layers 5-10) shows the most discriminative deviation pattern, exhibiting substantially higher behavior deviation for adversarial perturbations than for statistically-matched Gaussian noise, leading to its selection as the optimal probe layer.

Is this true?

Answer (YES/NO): NO